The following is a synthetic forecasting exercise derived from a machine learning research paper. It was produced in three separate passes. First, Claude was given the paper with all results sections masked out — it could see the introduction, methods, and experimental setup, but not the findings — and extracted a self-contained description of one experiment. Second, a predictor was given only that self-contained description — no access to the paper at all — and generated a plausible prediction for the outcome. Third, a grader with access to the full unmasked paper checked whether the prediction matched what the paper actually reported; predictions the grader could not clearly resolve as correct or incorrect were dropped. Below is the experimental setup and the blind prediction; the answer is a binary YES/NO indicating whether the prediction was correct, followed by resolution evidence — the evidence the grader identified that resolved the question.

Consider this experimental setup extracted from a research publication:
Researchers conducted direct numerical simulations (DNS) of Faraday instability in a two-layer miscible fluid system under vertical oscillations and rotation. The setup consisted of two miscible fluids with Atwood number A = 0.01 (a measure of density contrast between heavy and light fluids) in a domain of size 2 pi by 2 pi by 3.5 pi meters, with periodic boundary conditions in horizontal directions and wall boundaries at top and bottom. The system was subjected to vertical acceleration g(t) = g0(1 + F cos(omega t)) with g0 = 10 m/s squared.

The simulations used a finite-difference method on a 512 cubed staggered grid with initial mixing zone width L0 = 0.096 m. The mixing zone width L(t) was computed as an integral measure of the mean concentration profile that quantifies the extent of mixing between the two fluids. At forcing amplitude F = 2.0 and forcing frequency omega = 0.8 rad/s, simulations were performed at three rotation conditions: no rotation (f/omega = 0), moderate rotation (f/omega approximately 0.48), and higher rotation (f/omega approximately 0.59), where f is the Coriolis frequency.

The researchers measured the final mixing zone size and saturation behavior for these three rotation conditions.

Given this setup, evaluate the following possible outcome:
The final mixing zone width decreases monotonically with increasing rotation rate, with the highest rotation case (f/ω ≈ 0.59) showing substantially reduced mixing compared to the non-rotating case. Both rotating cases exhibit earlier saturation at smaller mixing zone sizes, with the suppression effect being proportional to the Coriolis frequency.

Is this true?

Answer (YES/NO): NO